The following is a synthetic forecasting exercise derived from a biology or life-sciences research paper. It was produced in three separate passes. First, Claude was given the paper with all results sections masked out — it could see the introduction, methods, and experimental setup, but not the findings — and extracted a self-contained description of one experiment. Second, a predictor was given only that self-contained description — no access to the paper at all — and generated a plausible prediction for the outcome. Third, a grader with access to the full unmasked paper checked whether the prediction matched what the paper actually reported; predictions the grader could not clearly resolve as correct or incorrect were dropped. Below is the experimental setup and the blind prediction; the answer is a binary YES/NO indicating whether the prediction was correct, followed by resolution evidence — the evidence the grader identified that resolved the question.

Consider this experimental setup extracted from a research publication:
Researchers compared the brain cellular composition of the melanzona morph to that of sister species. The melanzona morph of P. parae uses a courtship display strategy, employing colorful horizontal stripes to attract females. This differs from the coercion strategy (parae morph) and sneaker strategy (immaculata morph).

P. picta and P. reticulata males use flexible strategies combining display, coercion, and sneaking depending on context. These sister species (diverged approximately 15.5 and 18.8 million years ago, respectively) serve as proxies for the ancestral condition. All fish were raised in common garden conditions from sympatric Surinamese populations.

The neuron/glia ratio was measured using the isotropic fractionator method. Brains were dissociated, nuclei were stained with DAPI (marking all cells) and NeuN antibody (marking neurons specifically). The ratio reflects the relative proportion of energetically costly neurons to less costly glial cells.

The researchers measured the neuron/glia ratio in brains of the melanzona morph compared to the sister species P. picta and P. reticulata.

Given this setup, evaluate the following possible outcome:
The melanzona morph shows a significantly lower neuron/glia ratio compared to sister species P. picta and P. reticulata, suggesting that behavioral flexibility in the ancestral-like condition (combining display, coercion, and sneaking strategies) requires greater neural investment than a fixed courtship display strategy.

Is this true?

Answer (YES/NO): NO